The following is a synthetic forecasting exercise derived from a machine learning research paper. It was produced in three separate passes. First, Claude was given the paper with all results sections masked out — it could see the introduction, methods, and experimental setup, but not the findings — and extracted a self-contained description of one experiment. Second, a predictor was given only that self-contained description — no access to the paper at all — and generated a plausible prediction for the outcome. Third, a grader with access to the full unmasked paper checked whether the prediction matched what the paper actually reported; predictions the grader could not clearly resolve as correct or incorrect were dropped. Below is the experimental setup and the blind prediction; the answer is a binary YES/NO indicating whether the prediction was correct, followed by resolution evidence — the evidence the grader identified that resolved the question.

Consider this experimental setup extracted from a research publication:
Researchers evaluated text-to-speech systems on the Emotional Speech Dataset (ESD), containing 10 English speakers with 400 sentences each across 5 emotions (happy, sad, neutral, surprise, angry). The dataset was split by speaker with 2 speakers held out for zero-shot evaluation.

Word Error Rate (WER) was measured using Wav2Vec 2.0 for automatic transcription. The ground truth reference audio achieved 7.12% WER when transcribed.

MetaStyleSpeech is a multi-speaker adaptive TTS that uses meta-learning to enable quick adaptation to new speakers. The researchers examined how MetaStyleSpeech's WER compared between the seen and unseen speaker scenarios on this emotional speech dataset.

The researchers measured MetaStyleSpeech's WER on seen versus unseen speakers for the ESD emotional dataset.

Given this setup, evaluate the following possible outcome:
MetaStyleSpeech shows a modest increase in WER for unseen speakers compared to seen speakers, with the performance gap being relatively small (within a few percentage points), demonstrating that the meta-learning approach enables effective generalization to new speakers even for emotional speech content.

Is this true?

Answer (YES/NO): YES